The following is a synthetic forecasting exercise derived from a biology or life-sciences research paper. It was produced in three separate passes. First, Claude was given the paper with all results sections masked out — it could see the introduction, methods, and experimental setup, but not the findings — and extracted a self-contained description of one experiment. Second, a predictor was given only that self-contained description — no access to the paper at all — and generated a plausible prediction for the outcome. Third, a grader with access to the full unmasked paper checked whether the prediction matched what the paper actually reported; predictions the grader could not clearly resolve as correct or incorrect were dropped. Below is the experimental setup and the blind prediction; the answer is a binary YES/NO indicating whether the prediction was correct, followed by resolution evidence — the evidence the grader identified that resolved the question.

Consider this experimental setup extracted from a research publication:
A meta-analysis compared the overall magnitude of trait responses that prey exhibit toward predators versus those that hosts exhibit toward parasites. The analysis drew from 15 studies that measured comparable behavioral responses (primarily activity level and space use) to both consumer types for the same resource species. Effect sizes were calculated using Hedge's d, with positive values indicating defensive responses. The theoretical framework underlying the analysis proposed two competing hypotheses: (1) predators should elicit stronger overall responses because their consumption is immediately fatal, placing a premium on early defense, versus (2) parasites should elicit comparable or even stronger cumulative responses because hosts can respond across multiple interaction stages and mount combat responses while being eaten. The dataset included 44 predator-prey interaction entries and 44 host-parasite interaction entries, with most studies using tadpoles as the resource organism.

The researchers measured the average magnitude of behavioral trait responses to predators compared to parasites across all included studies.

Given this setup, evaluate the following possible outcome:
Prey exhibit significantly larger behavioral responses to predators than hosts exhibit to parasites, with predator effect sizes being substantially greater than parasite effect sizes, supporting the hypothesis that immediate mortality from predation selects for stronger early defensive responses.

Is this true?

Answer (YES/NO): YES